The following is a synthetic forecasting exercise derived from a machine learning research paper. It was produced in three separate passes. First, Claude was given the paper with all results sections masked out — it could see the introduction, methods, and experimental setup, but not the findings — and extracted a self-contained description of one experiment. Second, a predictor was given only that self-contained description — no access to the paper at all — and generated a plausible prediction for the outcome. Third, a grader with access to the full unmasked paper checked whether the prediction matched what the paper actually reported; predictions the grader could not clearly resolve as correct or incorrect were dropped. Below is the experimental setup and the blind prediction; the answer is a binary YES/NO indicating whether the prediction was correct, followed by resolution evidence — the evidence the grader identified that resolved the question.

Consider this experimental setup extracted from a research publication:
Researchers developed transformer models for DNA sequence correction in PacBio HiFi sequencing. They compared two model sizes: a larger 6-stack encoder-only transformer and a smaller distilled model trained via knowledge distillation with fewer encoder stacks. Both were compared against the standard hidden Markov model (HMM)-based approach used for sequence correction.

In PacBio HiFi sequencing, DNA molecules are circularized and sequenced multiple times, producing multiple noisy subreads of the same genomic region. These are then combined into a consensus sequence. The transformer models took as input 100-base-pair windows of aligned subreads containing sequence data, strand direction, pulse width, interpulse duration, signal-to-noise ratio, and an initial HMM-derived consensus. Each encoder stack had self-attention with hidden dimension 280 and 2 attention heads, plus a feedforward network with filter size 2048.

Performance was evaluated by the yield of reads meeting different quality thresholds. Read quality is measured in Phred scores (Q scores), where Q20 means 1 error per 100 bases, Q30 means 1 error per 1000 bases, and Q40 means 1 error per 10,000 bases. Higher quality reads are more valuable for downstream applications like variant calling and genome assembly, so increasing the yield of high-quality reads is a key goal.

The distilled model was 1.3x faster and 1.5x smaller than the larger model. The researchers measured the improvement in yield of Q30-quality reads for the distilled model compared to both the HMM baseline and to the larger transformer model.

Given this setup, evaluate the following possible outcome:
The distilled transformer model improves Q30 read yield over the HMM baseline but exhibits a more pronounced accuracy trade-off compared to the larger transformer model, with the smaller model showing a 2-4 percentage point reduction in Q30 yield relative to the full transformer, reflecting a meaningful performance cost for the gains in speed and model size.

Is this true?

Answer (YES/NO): NO